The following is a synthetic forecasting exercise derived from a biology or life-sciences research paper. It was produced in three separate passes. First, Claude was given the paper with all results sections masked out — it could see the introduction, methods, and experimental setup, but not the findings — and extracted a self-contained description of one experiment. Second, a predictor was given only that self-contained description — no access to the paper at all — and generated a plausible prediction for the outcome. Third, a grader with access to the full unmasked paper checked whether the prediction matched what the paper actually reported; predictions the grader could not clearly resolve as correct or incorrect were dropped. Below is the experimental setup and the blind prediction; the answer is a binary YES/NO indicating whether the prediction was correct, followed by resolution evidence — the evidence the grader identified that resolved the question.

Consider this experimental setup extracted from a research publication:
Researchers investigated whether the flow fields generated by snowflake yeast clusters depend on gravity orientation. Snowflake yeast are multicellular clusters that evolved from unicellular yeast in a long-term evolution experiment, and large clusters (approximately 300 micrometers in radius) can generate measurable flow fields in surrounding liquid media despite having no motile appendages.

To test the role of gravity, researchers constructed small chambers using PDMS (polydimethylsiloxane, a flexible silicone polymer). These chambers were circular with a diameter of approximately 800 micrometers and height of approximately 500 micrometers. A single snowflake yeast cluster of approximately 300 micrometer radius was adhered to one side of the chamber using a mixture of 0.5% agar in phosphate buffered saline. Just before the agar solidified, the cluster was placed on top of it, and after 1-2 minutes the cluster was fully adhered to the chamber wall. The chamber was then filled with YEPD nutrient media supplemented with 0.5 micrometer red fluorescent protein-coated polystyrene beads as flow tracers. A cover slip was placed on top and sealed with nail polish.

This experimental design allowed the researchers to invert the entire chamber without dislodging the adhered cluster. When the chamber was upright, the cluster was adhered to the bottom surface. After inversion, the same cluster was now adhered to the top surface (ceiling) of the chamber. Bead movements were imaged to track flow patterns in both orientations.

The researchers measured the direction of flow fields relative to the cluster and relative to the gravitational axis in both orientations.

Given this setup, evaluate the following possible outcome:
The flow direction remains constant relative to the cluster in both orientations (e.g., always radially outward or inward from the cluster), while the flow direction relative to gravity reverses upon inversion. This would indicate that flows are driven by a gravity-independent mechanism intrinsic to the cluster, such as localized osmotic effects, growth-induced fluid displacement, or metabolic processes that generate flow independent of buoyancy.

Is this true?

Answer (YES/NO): NO